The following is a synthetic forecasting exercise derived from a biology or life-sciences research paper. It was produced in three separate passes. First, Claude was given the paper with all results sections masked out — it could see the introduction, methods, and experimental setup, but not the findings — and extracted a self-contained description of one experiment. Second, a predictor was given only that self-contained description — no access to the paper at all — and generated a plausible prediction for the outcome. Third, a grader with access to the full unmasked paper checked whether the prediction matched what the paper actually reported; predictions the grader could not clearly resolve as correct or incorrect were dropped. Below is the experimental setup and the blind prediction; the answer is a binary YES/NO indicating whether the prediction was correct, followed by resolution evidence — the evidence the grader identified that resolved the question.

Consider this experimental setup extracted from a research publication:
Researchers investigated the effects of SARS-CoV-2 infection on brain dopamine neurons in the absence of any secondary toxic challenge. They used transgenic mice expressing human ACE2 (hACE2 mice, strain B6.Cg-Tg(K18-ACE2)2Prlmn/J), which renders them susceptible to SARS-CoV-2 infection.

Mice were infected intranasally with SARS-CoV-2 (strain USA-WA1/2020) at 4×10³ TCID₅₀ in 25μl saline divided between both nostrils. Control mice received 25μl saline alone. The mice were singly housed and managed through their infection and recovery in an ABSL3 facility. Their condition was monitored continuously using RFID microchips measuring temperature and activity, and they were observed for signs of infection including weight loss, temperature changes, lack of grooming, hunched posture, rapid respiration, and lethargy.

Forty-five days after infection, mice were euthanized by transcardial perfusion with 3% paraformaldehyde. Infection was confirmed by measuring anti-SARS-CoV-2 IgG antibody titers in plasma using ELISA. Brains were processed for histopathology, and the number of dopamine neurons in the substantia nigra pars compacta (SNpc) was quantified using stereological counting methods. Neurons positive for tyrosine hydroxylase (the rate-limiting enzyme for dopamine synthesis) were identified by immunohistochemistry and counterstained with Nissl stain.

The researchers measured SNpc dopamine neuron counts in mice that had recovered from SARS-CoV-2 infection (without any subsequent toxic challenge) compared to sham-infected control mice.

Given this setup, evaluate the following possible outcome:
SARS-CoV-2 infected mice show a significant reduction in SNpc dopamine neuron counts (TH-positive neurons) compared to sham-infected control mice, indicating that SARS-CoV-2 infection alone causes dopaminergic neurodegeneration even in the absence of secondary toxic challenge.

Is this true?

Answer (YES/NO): NO